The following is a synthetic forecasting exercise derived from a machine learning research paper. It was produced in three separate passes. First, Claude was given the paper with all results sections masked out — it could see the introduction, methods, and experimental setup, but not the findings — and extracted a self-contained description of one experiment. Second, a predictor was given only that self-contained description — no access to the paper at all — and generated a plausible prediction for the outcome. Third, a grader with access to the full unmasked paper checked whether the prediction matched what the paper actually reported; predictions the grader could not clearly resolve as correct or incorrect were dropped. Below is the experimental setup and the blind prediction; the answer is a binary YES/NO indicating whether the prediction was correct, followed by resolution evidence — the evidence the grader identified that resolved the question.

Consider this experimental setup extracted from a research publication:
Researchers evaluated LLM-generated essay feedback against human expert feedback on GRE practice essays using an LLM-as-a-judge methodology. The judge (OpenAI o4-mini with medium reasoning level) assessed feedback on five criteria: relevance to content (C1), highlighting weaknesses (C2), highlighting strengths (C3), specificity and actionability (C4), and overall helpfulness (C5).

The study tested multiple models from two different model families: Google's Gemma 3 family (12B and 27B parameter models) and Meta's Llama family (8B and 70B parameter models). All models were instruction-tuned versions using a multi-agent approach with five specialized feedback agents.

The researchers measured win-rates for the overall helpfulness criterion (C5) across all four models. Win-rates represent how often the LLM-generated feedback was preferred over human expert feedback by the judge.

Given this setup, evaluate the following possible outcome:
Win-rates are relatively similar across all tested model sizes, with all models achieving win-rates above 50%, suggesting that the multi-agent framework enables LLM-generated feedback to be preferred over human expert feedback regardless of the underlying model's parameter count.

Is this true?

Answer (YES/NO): NO